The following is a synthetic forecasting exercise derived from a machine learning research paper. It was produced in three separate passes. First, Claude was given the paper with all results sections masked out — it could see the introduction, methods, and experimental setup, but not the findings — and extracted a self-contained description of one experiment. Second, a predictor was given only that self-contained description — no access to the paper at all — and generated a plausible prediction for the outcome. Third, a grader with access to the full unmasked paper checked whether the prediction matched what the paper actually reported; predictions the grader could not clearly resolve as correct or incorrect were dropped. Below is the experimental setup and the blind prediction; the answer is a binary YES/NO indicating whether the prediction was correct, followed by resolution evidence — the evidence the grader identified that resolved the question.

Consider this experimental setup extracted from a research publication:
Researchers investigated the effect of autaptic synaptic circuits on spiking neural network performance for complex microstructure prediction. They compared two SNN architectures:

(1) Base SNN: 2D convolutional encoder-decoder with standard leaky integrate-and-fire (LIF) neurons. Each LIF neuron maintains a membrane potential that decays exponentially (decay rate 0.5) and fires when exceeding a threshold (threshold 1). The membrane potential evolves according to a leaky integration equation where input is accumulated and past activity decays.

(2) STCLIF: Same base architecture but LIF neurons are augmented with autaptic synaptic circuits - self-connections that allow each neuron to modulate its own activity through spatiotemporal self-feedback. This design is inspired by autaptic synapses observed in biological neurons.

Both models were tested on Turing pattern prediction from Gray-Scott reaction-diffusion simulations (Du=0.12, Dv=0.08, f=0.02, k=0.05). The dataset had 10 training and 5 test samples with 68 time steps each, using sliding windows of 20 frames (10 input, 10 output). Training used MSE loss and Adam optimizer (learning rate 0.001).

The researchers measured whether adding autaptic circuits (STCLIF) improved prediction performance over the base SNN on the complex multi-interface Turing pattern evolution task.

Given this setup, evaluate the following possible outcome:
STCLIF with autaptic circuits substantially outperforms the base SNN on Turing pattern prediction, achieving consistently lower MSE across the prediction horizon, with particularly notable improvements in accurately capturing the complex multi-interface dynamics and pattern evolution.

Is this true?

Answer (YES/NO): YES